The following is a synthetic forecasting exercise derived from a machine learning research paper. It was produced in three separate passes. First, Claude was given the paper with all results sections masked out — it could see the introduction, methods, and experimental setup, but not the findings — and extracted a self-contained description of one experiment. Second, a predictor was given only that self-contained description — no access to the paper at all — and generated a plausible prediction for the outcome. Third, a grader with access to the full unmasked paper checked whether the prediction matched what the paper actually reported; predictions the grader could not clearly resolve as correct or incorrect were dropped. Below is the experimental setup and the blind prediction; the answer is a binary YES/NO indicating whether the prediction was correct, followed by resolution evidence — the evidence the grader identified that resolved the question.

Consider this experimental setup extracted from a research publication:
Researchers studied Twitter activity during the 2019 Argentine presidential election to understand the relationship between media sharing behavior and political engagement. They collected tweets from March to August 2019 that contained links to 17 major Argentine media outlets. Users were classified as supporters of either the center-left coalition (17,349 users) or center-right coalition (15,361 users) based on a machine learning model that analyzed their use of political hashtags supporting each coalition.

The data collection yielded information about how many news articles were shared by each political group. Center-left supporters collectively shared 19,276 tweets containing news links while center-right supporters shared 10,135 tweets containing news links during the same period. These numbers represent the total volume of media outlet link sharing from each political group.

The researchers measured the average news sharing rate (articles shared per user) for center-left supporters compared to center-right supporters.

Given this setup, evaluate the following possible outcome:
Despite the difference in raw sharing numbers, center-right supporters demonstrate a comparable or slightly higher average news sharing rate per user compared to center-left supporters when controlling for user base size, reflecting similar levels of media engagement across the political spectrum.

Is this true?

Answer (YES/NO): NO